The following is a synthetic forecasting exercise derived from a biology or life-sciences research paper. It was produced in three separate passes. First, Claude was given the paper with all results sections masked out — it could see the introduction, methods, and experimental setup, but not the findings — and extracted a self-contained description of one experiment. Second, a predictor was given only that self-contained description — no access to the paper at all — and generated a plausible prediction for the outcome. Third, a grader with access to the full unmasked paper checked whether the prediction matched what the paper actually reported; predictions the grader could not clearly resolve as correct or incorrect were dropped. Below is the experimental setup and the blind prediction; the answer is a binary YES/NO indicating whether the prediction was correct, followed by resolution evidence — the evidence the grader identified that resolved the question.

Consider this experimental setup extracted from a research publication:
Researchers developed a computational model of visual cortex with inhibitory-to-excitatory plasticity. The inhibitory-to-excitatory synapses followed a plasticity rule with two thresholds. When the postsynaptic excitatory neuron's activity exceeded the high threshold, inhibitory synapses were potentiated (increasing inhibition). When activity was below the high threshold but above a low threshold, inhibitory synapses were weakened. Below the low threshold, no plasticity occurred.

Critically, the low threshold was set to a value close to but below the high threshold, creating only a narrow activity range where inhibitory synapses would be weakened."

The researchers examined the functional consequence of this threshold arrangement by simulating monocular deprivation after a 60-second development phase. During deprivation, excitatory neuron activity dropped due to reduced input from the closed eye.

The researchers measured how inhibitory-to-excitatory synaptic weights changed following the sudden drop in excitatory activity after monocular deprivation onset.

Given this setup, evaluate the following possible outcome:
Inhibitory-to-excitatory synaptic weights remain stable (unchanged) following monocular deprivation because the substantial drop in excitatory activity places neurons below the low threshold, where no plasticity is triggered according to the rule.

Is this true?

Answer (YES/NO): YES